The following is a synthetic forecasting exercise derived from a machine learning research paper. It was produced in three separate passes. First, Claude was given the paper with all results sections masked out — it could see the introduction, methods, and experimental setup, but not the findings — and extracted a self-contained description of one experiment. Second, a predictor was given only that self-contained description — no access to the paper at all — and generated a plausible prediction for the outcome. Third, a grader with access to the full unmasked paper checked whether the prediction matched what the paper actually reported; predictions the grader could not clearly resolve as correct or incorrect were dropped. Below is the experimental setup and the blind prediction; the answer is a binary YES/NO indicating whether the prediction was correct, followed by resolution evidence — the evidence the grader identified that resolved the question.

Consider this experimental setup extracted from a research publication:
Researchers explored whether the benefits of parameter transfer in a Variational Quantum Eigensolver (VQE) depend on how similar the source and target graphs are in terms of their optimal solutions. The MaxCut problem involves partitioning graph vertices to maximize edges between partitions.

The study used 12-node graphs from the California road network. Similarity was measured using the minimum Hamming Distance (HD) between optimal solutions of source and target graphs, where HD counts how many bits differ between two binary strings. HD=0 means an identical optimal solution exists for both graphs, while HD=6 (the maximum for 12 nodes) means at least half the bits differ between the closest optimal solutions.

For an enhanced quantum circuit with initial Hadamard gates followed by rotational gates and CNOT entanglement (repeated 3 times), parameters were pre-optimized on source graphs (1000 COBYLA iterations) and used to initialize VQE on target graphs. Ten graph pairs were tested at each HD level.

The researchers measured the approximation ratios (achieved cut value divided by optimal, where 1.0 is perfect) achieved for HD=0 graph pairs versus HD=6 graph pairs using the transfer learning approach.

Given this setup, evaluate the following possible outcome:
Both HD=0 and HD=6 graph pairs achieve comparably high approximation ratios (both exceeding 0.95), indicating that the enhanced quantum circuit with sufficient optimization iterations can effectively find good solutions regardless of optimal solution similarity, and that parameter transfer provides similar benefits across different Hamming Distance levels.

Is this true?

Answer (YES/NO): NO